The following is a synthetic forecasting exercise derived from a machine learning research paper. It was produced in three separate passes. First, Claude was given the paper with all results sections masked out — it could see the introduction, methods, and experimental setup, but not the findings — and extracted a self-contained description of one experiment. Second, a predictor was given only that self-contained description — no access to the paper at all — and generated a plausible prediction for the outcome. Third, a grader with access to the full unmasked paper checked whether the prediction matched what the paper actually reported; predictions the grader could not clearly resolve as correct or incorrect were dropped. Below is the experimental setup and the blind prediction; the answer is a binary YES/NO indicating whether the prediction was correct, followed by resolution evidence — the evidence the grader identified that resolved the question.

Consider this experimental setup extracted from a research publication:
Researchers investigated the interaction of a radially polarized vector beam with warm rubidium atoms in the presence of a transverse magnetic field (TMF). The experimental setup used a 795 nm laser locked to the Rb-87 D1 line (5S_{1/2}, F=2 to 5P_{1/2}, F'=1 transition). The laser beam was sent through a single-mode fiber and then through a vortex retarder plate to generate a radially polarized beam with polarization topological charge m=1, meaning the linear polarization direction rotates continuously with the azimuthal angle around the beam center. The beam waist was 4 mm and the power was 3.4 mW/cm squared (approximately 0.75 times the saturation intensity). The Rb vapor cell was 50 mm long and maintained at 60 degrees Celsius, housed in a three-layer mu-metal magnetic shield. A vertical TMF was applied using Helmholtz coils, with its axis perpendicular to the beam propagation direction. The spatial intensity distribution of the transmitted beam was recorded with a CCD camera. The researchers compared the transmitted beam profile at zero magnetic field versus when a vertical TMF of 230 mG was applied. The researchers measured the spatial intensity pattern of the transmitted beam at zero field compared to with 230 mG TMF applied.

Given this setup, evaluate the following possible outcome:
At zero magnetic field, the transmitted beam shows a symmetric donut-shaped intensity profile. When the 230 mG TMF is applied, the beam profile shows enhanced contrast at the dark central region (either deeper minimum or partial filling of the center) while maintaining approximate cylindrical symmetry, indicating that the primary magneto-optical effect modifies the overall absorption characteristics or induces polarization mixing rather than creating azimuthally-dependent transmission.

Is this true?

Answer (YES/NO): NO